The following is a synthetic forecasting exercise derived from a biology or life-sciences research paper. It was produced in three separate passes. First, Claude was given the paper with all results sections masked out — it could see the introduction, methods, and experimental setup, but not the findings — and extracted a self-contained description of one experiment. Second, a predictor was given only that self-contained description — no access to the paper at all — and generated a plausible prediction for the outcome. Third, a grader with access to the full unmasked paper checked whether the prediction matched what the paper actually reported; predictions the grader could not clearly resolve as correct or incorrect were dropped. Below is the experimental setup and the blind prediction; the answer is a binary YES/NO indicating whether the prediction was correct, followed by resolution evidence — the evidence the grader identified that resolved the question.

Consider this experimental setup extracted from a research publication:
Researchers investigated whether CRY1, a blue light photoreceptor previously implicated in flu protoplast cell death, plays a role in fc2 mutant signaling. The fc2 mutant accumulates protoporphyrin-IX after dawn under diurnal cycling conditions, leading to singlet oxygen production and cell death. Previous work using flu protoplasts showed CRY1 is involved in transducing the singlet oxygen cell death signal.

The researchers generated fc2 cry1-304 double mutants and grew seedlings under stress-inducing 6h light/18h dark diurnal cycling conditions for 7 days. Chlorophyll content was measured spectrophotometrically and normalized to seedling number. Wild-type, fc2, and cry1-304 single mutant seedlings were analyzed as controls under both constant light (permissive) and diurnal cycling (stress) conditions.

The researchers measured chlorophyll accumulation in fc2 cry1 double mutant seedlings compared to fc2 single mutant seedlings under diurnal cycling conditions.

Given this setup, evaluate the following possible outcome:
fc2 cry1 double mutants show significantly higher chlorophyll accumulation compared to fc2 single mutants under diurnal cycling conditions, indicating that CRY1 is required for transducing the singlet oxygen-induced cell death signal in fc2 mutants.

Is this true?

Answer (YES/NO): NO